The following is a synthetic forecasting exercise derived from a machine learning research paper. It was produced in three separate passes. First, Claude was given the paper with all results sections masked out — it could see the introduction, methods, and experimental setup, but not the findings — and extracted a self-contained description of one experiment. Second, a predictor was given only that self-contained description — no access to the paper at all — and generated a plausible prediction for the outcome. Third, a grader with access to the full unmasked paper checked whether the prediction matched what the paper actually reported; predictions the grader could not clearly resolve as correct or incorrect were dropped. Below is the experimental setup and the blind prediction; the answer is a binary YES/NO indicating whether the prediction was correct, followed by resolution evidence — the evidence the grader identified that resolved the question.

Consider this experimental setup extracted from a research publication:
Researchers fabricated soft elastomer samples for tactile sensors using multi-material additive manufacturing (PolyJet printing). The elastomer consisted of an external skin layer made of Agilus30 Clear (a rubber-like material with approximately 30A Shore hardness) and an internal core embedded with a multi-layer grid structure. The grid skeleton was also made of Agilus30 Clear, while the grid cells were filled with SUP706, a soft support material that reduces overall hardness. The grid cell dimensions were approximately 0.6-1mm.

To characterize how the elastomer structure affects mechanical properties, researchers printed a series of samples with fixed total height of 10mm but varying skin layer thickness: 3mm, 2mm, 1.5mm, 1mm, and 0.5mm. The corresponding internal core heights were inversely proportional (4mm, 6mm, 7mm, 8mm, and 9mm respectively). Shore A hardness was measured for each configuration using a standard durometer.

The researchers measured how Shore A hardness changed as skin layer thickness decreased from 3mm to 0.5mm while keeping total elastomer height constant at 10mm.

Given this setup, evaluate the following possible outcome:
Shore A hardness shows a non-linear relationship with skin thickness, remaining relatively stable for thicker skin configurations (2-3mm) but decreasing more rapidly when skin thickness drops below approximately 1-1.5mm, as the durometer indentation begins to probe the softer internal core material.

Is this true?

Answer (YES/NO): NO